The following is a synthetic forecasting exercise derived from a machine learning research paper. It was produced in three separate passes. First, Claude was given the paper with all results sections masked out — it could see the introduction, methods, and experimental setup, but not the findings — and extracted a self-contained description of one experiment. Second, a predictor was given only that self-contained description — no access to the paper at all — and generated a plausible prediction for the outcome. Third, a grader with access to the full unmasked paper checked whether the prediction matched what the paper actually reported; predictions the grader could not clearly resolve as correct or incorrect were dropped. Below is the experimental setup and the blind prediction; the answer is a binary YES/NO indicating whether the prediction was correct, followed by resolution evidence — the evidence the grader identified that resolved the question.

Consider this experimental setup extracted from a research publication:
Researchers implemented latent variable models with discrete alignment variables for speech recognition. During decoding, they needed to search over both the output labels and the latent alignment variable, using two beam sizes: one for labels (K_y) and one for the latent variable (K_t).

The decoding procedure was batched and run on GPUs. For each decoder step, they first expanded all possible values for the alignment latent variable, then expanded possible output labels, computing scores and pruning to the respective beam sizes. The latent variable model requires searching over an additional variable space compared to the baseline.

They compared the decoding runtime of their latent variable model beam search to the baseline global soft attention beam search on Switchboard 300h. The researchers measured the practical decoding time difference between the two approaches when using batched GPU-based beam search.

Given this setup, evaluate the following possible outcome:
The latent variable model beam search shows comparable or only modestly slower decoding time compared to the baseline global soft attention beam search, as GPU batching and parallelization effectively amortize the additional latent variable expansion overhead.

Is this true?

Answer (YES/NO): YES